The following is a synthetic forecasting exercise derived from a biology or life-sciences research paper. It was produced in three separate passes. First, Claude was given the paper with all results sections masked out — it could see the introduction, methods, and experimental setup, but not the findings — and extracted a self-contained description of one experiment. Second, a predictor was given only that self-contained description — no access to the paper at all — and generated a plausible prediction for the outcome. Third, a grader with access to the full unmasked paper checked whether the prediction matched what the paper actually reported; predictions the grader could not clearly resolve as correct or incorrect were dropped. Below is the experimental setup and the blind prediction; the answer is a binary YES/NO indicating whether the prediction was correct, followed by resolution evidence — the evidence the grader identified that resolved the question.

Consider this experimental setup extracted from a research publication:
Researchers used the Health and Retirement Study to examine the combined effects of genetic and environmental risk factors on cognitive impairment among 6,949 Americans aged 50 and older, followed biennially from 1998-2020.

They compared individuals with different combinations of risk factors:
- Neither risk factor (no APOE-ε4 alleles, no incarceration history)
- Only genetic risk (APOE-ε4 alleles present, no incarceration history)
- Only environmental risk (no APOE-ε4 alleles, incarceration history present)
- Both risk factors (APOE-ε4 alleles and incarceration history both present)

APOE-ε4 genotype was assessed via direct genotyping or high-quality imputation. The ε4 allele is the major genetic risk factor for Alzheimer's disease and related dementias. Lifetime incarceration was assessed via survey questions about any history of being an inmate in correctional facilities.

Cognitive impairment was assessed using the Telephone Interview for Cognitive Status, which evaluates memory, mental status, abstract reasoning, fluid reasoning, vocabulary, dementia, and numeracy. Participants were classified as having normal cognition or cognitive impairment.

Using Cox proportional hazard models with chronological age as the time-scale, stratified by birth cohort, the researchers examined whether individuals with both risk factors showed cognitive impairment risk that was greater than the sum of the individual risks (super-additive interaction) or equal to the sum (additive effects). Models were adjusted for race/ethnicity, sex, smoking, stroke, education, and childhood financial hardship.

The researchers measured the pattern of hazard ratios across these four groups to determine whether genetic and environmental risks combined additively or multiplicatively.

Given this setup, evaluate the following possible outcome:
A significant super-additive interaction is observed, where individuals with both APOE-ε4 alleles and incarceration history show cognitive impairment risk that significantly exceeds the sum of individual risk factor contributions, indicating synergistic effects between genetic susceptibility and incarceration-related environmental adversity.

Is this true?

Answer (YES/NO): NO